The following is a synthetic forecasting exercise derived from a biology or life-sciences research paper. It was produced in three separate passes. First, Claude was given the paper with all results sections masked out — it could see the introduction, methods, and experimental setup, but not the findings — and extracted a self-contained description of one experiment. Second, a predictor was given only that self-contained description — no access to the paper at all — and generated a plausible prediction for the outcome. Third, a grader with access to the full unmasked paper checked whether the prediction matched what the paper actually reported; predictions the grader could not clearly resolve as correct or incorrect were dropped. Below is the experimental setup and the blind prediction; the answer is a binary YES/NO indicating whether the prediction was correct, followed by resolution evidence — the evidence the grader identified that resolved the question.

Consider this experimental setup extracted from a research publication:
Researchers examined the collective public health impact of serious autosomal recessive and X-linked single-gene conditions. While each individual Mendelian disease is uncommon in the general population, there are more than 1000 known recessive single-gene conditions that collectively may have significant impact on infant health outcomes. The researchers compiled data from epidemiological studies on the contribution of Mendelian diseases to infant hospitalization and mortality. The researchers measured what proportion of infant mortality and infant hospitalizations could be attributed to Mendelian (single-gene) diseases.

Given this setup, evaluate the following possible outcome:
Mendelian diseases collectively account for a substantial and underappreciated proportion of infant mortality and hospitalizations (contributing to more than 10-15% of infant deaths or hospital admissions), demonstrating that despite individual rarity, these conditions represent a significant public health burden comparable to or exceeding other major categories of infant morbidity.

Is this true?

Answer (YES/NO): YES